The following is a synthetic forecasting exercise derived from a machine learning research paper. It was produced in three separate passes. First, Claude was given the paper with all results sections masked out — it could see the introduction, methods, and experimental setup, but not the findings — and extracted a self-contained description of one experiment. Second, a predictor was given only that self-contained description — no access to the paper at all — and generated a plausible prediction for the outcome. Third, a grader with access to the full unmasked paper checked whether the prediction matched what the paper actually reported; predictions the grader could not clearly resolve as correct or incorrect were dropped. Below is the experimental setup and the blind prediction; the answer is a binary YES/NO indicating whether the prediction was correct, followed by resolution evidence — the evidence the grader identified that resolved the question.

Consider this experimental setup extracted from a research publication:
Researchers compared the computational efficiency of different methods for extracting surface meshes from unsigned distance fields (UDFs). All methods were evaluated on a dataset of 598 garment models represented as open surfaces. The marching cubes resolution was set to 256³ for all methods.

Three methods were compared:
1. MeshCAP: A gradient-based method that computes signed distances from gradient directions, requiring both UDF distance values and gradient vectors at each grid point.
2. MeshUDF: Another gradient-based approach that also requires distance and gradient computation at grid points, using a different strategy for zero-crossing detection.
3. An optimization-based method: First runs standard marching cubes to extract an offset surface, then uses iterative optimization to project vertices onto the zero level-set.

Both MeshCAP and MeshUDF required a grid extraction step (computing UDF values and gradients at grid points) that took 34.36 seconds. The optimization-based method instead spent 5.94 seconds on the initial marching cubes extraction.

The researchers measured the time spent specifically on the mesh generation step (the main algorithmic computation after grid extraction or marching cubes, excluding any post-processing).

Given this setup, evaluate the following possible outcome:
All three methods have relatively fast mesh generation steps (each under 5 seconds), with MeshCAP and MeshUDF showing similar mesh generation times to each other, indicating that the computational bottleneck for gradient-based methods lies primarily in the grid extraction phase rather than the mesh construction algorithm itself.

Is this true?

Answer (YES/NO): NO